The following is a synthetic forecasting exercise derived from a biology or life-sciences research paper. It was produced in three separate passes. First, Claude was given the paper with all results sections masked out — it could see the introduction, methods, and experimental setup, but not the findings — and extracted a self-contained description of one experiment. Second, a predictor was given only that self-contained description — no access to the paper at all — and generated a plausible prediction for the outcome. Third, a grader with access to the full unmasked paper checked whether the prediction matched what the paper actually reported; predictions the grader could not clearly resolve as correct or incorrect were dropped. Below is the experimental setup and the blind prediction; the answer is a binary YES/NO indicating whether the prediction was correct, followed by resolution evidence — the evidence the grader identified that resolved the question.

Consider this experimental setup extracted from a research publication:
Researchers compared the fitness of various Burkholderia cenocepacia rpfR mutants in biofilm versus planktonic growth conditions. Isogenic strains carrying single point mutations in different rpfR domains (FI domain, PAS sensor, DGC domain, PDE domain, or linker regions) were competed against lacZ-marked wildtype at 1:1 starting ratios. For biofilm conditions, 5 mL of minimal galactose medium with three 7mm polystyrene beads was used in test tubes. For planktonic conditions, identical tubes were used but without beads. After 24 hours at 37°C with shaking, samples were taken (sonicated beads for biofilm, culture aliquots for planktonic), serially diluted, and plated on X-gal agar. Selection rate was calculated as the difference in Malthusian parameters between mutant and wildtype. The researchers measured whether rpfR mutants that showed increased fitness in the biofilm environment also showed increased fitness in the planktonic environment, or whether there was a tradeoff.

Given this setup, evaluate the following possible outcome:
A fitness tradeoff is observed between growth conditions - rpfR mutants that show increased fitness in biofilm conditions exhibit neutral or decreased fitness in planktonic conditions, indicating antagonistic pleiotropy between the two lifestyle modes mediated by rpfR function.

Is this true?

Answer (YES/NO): NO